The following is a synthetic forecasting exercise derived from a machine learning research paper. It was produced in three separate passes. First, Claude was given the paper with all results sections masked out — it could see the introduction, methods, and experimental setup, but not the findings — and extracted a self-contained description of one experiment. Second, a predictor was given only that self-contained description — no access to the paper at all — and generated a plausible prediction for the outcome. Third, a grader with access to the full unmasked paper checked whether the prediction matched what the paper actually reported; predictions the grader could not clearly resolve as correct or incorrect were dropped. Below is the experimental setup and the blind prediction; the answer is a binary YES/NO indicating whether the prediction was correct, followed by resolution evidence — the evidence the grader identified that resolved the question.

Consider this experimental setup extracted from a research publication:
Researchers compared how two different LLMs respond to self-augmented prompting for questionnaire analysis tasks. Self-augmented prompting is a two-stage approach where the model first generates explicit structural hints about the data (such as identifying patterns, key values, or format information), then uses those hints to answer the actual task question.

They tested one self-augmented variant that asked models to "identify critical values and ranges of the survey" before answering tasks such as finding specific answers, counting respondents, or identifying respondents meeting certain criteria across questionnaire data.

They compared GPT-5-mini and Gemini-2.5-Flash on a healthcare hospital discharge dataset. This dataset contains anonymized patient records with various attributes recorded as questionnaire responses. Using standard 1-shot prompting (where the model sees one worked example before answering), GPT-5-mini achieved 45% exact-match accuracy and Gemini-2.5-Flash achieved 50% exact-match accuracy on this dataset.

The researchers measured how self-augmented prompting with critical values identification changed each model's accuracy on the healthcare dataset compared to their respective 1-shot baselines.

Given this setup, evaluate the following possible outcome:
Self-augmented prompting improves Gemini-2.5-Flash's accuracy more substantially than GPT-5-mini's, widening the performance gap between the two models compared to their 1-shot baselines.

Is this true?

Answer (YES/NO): NO